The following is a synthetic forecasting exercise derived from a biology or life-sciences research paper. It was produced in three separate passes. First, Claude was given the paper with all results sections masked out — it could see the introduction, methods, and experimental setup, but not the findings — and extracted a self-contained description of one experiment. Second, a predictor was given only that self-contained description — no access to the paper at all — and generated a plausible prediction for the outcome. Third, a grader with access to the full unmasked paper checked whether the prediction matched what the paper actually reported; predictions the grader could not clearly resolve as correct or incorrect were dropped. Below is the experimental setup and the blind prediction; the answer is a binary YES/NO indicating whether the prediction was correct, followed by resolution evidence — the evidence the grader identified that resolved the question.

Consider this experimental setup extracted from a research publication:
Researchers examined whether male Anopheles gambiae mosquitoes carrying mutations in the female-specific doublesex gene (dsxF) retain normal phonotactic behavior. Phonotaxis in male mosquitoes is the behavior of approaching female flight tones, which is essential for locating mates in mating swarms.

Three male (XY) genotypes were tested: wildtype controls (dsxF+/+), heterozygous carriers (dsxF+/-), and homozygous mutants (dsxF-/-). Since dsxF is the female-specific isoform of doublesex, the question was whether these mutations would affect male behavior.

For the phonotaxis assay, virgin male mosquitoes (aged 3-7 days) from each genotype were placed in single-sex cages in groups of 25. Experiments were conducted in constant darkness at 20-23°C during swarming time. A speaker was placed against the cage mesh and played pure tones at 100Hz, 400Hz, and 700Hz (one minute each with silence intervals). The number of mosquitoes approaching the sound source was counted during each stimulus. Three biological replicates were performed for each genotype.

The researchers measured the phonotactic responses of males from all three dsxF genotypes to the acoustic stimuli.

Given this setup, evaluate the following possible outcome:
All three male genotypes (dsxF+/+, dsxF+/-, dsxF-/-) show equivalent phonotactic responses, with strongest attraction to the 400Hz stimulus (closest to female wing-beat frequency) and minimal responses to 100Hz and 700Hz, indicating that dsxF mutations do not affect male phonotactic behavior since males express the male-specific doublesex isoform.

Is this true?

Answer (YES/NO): YES